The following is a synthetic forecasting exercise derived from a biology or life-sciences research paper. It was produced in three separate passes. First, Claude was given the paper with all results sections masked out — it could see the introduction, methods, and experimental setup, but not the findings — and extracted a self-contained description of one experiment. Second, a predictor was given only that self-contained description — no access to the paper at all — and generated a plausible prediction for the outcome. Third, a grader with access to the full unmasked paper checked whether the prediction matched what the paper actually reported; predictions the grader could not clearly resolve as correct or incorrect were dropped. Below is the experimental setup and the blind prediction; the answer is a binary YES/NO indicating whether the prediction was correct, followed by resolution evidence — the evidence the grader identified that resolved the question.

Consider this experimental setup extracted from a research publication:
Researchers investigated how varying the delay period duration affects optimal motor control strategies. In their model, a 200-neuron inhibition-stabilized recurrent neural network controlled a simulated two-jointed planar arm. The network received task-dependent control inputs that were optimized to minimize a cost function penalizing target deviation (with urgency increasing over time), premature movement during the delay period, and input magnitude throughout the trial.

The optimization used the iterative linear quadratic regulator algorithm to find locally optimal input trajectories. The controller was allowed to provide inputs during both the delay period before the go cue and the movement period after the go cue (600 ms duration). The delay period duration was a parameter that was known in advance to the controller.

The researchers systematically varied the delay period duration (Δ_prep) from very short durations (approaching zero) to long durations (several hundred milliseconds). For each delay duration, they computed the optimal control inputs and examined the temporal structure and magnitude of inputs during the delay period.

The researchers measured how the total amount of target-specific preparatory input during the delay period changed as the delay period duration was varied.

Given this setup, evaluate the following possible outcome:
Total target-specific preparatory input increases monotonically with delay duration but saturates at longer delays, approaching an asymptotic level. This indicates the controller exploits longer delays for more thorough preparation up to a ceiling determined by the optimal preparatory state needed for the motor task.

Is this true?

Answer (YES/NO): YES